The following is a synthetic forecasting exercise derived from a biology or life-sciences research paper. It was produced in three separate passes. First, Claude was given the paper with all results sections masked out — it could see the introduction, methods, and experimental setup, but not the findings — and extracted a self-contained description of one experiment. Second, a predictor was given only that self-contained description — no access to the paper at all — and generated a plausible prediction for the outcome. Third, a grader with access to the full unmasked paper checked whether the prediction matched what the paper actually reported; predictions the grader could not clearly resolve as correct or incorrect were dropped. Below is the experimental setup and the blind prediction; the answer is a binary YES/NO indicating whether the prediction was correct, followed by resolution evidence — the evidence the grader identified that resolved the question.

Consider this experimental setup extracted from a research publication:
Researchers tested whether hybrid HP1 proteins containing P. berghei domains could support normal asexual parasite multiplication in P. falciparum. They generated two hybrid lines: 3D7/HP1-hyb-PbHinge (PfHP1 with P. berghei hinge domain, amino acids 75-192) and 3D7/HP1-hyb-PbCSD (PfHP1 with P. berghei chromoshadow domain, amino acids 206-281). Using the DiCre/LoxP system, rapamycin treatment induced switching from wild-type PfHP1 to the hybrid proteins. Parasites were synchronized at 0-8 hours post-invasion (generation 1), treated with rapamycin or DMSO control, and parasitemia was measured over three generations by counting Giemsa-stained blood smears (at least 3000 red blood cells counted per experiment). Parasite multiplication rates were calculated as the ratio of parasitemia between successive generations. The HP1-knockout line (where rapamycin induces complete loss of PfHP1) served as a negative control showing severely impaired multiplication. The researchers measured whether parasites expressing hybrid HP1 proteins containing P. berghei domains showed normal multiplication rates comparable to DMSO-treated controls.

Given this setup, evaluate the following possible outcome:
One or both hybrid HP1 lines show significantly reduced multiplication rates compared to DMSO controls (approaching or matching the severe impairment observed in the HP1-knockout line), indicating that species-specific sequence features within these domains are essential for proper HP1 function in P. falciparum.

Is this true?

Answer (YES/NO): NO